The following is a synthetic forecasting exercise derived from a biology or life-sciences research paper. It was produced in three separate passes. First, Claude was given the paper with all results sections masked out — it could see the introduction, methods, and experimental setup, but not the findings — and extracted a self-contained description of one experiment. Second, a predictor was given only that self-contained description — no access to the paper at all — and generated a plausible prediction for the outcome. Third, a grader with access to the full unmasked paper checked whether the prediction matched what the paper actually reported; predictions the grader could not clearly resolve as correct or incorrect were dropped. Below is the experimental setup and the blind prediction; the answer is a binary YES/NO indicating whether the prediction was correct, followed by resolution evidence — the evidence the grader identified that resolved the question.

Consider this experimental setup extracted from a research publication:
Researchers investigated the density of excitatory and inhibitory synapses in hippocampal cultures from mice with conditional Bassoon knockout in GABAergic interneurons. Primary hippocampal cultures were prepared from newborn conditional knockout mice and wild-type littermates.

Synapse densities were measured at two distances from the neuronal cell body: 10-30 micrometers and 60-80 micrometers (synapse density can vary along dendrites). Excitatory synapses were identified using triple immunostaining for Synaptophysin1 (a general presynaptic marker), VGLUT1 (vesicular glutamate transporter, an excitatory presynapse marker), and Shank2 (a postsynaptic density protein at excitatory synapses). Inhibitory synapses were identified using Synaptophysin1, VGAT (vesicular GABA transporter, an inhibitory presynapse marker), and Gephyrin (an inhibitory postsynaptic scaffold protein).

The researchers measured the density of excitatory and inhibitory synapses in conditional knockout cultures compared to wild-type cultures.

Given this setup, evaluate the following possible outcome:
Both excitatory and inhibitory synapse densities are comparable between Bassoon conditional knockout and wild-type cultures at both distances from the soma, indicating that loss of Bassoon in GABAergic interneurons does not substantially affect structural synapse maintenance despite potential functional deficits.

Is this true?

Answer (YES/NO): YES